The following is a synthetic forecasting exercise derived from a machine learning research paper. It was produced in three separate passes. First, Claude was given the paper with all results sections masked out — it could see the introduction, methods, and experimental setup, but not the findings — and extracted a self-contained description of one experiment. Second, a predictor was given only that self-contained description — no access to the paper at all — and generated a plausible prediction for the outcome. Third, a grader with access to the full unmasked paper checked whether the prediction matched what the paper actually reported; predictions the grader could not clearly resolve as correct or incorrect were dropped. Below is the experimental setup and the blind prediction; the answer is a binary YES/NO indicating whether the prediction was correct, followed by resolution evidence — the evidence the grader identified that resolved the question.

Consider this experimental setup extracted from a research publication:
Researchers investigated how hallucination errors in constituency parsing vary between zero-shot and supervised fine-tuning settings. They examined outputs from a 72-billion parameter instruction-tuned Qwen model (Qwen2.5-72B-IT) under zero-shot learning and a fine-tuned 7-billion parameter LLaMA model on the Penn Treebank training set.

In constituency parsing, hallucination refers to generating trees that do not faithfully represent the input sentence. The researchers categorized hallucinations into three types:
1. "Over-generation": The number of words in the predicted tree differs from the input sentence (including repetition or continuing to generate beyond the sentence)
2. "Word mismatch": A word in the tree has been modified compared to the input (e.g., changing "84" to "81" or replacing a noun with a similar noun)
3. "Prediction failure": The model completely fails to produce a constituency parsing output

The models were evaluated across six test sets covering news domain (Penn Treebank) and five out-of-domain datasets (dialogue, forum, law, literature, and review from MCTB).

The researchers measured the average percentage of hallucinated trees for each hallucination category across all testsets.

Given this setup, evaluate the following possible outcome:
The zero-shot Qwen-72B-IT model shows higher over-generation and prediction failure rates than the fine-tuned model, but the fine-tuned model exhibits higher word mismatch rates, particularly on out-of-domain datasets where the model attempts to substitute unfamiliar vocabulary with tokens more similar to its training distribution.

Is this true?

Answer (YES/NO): NO